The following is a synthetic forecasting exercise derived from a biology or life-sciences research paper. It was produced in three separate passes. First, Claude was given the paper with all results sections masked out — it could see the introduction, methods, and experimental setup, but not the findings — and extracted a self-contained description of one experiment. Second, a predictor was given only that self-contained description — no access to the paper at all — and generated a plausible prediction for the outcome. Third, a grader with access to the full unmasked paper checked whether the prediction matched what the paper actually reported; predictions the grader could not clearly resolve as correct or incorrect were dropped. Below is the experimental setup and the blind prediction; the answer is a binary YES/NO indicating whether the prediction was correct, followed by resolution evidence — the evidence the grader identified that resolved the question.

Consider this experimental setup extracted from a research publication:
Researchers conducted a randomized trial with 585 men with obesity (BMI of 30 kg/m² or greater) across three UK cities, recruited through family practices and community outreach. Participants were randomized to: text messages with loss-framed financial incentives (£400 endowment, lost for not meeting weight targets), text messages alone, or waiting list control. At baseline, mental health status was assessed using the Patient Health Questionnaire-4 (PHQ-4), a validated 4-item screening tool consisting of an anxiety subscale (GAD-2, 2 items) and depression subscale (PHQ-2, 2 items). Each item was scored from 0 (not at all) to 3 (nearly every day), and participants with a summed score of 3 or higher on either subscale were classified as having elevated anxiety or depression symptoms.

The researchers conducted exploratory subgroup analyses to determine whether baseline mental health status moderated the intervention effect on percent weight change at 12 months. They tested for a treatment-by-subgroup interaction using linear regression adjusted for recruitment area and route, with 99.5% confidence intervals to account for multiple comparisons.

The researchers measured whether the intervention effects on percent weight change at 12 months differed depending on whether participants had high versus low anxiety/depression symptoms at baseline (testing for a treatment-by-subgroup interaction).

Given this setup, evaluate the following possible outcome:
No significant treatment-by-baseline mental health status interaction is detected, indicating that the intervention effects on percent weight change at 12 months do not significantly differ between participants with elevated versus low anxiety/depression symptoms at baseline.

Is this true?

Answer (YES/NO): YES